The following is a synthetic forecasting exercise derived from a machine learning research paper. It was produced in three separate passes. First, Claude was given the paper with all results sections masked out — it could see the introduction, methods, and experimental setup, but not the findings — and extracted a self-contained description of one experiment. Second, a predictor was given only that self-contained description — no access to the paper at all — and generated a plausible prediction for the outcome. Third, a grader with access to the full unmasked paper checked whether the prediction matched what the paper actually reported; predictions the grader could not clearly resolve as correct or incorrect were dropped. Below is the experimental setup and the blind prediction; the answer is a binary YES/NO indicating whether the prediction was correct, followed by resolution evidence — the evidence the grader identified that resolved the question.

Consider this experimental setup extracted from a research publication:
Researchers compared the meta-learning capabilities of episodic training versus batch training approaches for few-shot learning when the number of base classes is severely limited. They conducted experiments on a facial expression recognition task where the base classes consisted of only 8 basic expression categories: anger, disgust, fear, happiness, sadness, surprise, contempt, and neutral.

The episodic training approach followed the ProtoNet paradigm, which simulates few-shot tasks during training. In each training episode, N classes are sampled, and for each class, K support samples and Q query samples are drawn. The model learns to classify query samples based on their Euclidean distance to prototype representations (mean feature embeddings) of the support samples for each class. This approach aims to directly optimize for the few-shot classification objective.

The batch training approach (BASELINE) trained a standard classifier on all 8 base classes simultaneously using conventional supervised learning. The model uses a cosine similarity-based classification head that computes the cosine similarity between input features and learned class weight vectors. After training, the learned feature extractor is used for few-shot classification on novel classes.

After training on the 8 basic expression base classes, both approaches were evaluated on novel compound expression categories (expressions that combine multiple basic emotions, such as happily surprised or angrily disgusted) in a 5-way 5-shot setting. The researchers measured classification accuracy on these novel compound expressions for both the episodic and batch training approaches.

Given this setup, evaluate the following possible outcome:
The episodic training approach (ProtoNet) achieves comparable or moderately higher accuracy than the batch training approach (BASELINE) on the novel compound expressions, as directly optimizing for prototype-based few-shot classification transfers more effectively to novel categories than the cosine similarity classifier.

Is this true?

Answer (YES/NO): NO